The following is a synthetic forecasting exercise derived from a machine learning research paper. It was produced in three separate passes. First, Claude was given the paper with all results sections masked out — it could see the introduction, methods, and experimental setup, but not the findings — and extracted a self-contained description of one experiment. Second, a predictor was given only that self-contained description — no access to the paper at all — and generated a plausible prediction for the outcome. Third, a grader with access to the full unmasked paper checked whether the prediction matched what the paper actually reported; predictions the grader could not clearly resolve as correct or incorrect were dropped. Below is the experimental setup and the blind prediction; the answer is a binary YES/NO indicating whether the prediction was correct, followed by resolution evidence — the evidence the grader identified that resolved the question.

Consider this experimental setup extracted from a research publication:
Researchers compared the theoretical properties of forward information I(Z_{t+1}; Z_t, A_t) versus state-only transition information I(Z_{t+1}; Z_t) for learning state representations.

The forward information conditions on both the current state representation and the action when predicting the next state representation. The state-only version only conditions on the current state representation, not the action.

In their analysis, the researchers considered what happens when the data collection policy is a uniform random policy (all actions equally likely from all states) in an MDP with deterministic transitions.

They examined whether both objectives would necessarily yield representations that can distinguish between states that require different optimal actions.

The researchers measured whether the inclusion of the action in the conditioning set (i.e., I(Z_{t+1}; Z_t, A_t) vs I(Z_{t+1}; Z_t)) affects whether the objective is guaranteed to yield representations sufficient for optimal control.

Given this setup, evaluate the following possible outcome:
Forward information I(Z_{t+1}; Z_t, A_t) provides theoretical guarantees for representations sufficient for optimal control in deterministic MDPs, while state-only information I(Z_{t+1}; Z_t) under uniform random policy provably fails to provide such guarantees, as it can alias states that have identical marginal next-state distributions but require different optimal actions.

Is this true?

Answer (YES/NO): YES